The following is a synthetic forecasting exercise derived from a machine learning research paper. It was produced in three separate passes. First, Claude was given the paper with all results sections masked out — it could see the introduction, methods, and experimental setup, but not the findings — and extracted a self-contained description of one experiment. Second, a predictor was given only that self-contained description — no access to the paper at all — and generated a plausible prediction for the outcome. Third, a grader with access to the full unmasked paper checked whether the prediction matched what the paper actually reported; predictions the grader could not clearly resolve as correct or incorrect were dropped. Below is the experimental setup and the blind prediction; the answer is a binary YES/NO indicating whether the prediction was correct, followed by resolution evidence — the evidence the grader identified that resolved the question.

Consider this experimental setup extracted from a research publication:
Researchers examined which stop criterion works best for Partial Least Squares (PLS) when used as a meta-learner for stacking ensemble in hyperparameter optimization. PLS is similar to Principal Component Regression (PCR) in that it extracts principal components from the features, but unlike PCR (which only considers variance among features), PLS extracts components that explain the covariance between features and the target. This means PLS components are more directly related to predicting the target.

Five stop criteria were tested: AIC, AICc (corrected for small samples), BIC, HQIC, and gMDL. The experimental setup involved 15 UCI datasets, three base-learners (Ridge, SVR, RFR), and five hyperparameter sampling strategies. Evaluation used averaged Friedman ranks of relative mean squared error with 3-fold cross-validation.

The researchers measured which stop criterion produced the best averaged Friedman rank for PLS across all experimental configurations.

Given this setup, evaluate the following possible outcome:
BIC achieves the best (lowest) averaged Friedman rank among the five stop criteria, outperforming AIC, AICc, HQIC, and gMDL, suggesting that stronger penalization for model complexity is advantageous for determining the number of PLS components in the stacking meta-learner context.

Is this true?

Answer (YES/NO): NO